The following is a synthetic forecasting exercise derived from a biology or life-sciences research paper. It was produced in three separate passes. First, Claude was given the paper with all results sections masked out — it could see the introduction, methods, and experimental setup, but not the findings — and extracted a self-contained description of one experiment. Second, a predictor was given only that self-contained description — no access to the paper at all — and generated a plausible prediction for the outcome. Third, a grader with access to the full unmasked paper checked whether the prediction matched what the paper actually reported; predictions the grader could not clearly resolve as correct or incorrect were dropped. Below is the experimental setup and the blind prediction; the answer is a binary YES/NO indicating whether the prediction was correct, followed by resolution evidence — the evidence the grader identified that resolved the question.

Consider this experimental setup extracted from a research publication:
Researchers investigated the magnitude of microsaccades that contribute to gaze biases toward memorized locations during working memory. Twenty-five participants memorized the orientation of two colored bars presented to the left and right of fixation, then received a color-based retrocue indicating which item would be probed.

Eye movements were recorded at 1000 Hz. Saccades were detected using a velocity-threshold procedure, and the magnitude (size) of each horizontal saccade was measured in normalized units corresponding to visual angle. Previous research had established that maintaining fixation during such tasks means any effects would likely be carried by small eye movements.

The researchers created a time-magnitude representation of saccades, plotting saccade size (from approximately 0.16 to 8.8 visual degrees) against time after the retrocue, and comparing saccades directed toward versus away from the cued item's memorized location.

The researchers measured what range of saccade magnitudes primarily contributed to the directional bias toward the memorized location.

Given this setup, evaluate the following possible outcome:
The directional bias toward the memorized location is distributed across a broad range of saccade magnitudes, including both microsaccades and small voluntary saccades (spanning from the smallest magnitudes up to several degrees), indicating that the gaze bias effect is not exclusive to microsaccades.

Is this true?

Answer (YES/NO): NO